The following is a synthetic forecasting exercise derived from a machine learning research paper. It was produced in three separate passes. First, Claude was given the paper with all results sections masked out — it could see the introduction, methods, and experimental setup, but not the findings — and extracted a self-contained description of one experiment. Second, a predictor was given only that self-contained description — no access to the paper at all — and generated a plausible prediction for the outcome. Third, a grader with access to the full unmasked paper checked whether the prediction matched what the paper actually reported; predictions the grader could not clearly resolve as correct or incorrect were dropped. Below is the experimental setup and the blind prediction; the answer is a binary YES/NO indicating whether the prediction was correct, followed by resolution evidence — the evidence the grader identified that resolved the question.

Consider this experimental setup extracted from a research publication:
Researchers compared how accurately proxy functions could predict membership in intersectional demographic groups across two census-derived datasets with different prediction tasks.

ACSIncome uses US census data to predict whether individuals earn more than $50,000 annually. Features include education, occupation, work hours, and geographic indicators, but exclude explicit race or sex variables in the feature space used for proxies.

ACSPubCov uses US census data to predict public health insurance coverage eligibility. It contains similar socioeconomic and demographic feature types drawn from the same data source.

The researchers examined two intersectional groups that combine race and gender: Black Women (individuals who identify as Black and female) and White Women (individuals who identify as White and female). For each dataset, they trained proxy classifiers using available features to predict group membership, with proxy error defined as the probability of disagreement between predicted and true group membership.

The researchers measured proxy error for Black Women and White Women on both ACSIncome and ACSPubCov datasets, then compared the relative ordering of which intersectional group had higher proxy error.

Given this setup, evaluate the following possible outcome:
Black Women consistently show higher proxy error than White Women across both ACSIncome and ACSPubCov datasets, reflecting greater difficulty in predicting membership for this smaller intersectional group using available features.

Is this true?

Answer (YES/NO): NO